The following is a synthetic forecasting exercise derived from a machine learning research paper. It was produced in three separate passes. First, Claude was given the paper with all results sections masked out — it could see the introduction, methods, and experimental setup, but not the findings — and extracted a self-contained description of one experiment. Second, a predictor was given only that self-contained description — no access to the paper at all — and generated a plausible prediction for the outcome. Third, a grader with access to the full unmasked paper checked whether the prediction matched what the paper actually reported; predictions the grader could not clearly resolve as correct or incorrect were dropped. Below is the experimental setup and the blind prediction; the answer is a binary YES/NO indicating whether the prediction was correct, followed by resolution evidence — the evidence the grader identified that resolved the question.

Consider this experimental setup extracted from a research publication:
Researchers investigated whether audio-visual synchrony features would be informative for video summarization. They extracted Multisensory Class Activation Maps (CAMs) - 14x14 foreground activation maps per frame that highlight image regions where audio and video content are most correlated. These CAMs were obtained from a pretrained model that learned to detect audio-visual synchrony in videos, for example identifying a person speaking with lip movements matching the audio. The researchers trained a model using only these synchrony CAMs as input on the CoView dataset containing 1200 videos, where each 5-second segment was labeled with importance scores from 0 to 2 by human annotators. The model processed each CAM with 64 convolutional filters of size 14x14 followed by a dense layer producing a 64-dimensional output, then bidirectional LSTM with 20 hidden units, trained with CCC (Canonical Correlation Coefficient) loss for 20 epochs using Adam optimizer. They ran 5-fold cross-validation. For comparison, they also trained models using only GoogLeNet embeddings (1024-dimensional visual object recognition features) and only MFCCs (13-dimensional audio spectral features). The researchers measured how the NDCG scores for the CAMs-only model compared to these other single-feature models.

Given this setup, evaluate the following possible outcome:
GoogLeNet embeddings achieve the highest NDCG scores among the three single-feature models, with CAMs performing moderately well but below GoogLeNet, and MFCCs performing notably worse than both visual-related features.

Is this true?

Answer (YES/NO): NO